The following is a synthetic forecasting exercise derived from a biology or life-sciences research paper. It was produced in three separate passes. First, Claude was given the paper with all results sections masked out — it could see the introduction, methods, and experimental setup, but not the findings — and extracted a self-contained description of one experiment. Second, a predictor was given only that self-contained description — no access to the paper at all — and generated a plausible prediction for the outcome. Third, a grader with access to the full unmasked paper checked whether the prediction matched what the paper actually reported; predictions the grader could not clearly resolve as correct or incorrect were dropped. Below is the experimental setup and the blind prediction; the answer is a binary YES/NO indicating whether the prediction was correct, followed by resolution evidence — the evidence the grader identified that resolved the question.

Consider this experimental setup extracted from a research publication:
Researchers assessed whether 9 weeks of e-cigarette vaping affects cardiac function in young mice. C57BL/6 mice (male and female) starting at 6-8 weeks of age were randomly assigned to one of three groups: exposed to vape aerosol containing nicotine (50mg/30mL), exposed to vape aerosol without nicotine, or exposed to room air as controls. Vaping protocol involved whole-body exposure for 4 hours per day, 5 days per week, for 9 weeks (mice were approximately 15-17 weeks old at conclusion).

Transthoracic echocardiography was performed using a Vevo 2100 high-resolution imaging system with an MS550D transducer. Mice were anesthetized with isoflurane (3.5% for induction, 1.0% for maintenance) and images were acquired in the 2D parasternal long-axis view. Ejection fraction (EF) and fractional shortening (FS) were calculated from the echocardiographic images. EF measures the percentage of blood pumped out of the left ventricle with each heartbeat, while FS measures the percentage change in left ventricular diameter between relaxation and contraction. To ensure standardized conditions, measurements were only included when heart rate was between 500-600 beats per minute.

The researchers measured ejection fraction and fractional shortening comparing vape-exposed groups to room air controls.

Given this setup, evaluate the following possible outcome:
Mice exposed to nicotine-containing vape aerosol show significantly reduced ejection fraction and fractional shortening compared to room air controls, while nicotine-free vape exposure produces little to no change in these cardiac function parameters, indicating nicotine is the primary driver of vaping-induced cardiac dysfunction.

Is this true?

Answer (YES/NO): NO